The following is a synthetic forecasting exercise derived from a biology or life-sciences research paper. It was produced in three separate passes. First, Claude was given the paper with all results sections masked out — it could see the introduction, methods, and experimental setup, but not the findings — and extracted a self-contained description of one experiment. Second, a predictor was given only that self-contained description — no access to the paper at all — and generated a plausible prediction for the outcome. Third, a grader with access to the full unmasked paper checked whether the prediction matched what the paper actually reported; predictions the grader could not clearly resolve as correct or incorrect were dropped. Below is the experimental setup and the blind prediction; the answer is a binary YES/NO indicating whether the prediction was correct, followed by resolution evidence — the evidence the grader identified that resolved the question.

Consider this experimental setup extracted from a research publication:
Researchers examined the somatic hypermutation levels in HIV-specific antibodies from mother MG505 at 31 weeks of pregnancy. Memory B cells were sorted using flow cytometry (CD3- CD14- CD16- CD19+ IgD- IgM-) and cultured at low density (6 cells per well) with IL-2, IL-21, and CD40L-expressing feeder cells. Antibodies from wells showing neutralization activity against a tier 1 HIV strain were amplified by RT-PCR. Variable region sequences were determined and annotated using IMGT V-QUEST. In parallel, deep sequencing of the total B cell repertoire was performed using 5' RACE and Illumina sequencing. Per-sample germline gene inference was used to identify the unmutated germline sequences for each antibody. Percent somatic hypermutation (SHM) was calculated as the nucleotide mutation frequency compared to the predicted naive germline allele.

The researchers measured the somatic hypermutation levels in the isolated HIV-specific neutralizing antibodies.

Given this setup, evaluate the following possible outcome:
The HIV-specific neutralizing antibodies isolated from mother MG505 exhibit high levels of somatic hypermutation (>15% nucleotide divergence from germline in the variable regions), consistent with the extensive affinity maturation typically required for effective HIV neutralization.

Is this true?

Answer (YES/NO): NO